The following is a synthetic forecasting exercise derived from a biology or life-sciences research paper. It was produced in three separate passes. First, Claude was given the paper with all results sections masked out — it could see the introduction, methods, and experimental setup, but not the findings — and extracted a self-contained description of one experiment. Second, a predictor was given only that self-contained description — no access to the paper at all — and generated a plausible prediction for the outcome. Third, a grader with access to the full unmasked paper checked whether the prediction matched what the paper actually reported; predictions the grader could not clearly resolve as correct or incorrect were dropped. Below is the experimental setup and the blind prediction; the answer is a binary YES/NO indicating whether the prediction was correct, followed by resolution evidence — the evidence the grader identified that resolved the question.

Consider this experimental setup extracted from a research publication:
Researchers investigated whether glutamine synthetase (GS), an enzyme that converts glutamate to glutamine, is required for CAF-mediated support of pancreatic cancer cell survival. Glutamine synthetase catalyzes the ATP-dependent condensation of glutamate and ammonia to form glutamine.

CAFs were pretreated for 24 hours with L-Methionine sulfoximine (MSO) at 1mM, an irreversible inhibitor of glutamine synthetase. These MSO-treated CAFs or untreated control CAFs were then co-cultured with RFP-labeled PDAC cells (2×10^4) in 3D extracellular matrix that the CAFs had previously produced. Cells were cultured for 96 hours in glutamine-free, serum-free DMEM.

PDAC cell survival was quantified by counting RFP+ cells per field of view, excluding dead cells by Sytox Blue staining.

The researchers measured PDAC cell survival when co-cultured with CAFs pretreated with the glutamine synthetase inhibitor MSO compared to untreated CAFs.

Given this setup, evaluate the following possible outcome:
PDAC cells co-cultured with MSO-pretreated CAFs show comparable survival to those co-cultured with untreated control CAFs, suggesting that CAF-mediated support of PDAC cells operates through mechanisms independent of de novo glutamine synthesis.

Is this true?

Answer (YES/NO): NO